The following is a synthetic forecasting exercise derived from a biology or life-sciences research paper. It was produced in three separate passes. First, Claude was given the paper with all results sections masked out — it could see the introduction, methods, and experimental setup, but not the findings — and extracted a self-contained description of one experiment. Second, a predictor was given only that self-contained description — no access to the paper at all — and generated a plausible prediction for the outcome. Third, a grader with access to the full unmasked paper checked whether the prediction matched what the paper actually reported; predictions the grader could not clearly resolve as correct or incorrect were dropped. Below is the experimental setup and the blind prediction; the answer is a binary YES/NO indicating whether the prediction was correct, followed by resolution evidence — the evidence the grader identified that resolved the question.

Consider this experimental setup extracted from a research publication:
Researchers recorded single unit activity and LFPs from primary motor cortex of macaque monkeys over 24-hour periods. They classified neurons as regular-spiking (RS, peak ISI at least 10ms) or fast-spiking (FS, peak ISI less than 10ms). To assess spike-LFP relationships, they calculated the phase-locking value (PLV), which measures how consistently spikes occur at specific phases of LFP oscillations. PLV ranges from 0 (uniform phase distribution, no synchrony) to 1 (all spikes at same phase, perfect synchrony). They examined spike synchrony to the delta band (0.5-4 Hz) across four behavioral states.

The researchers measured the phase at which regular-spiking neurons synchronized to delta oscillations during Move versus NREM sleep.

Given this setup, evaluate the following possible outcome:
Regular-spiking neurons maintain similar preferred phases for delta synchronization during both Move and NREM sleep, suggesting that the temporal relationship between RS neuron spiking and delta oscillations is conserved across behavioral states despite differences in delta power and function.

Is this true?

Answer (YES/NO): NO